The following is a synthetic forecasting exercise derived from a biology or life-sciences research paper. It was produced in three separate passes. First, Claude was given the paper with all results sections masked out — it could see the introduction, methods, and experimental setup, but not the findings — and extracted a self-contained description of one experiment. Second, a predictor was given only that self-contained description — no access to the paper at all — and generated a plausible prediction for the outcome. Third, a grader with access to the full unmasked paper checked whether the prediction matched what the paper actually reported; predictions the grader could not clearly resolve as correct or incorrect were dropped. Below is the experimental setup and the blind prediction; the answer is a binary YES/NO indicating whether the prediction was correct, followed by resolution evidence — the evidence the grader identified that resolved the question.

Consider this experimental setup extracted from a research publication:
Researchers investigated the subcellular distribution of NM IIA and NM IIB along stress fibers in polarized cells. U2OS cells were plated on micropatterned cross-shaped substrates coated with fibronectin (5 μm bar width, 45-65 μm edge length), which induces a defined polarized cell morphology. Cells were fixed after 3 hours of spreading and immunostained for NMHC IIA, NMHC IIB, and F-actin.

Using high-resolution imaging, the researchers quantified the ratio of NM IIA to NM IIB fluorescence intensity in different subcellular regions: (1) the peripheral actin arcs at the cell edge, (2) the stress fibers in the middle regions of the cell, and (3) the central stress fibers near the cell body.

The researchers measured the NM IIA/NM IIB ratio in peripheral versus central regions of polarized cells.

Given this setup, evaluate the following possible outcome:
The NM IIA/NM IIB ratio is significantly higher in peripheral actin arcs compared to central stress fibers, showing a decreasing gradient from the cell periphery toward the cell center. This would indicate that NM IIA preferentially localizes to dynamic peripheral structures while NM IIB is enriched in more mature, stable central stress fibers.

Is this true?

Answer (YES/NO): YES